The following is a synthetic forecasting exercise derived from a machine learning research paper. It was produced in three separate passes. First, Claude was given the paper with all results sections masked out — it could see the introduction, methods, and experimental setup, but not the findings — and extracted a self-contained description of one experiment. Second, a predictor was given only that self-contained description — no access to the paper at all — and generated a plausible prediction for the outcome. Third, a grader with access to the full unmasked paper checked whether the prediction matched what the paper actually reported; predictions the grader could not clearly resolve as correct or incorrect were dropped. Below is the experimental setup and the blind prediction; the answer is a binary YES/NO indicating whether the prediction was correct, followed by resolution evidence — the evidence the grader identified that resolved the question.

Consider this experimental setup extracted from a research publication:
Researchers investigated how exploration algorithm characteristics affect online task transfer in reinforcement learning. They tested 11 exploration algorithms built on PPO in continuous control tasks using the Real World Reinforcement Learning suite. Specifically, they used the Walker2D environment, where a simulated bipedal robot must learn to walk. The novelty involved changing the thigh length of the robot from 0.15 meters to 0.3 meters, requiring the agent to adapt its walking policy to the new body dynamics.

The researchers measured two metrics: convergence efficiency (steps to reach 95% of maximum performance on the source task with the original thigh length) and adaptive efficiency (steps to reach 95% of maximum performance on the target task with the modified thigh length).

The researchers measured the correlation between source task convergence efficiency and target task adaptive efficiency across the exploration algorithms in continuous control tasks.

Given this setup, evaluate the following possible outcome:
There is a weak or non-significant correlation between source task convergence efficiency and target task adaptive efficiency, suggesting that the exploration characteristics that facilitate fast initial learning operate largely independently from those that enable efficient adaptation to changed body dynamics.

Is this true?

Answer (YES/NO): NO